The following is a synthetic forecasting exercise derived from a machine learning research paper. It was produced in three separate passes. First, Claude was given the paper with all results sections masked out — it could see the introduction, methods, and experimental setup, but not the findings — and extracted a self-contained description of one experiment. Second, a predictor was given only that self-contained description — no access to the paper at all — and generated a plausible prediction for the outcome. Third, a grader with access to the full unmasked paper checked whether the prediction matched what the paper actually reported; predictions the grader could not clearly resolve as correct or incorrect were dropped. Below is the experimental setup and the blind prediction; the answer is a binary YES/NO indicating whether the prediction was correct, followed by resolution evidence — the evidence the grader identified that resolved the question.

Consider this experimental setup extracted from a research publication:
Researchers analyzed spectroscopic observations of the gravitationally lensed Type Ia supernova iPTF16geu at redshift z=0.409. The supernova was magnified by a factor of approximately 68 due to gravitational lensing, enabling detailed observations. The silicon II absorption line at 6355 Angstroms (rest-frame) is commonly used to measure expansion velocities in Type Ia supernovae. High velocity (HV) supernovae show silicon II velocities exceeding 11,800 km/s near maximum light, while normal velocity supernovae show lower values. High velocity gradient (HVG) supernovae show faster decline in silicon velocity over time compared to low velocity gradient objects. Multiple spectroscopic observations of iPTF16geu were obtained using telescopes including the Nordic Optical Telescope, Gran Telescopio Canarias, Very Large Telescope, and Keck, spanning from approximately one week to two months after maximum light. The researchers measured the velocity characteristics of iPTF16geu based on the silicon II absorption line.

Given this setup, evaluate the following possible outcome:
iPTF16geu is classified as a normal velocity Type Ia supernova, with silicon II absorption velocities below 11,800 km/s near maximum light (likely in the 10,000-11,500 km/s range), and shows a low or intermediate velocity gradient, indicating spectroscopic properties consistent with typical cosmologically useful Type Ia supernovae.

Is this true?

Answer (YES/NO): NO